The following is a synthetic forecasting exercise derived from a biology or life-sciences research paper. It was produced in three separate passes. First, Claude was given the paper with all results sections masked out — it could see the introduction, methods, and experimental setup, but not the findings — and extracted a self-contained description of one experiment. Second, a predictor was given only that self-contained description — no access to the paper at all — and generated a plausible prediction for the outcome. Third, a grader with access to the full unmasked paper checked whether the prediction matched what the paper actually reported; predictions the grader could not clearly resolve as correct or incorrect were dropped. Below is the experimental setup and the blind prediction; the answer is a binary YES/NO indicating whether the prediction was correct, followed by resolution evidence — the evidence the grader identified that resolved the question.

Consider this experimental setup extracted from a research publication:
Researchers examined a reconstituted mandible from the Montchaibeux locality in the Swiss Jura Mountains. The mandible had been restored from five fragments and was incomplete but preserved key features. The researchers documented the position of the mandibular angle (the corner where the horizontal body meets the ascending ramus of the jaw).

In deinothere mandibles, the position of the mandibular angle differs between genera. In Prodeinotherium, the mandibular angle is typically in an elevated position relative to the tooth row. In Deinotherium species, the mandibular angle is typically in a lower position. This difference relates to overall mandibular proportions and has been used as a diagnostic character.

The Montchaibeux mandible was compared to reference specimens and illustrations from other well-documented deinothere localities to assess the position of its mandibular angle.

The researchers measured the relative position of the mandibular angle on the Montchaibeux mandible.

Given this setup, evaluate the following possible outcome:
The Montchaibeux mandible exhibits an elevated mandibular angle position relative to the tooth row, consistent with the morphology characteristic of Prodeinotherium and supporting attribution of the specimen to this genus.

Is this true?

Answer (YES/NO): YES